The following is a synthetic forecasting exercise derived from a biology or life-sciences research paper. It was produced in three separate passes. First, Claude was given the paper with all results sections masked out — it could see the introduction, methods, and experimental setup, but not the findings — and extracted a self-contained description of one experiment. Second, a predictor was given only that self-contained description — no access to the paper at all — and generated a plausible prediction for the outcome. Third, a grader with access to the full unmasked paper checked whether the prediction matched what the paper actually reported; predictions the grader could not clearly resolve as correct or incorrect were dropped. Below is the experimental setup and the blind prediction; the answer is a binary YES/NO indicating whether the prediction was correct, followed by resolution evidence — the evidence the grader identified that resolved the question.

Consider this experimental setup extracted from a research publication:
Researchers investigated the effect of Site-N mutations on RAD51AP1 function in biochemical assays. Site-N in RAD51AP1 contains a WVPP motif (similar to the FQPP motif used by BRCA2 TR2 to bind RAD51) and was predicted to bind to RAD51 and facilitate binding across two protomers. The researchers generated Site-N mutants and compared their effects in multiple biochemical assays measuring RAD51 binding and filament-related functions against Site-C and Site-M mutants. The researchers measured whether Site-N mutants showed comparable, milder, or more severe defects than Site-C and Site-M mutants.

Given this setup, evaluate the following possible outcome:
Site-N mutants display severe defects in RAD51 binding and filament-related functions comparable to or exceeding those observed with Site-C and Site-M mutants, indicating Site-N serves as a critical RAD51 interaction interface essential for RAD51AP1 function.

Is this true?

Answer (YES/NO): NO